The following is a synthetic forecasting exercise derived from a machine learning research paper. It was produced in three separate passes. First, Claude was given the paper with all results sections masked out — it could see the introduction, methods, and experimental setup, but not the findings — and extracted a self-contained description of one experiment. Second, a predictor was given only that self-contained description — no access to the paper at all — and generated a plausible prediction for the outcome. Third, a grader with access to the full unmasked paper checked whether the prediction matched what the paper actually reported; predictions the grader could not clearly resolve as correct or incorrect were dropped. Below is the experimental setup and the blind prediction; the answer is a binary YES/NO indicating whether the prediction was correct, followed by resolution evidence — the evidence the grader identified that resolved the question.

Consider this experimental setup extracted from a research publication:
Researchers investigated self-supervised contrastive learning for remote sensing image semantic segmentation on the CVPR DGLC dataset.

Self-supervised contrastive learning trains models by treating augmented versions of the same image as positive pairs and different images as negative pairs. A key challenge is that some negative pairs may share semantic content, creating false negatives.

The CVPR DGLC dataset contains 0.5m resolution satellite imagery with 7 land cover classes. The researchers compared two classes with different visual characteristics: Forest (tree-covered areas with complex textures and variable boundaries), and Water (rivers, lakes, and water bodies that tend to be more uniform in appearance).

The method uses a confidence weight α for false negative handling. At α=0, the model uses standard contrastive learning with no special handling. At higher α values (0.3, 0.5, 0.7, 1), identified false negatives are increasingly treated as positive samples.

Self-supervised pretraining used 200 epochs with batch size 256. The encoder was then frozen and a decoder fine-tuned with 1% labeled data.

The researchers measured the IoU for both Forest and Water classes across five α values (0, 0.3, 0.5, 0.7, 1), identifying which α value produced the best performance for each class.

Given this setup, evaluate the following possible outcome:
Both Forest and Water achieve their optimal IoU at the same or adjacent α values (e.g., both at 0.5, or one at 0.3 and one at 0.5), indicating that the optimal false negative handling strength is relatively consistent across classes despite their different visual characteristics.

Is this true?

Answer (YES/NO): NO